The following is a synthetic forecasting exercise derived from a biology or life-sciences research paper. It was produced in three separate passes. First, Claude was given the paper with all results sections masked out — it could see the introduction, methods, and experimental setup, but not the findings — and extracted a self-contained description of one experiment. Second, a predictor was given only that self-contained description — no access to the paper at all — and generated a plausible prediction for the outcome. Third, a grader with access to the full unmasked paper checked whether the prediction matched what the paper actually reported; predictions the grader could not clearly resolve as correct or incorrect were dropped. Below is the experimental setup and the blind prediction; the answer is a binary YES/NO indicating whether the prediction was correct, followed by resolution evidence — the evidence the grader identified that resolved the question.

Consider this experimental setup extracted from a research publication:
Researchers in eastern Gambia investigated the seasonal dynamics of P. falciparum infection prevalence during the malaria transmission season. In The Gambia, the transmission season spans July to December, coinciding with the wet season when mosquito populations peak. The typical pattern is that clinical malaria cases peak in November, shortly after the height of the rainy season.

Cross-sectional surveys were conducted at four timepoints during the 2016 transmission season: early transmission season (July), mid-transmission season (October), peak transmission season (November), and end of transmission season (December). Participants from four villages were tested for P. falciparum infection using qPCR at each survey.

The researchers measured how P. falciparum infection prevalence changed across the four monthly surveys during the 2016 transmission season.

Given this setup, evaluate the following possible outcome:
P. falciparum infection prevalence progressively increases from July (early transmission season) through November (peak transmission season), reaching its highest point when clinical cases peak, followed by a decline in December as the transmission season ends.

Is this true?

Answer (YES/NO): NO